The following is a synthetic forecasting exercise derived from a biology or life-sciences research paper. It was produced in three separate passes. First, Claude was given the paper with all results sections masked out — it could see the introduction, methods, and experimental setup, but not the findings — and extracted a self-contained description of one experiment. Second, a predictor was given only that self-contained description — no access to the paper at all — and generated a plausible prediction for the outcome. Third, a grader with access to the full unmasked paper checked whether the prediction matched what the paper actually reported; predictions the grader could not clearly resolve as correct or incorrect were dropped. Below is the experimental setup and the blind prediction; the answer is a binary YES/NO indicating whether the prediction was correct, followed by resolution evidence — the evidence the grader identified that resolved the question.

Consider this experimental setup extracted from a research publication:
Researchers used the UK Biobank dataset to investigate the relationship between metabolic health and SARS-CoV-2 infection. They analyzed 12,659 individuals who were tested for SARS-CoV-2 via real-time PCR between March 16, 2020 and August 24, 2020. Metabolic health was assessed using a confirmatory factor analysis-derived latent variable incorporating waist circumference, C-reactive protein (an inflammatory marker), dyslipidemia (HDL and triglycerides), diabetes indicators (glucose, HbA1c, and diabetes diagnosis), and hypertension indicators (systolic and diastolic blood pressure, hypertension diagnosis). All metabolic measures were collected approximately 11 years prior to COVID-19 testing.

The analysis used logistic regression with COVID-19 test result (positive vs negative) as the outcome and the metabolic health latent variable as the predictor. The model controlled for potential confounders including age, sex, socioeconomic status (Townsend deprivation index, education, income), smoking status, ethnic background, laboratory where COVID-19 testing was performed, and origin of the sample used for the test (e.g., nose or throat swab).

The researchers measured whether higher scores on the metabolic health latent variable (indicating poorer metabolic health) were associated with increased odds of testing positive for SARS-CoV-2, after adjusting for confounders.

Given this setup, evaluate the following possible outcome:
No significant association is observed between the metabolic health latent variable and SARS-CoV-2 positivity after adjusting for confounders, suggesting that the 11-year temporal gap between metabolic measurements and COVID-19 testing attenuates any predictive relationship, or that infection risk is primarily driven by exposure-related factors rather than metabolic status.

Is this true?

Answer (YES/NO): YES